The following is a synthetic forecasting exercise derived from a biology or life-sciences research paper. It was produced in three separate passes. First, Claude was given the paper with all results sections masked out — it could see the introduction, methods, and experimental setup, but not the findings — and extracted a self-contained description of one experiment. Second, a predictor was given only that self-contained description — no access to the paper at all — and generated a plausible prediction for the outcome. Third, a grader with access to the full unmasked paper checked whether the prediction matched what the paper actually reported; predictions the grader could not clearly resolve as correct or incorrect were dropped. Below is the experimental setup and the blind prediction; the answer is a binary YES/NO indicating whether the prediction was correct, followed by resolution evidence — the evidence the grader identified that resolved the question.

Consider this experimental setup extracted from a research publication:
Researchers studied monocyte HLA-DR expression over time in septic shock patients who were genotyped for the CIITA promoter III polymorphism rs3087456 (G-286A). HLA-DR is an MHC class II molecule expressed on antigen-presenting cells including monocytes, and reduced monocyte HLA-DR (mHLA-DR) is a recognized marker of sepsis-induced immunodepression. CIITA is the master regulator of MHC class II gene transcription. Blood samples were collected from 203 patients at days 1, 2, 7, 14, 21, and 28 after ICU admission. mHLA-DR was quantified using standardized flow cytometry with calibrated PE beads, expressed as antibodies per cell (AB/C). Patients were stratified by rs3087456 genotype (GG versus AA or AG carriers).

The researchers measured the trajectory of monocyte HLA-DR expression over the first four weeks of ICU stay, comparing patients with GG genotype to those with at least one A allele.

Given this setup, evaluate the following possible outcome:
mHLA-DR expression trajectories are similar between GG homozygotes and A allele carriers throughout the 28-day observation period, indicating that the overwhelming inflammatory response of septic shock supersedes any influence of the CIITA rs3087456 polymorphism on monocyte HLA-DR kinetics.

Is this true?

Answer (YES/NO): NO